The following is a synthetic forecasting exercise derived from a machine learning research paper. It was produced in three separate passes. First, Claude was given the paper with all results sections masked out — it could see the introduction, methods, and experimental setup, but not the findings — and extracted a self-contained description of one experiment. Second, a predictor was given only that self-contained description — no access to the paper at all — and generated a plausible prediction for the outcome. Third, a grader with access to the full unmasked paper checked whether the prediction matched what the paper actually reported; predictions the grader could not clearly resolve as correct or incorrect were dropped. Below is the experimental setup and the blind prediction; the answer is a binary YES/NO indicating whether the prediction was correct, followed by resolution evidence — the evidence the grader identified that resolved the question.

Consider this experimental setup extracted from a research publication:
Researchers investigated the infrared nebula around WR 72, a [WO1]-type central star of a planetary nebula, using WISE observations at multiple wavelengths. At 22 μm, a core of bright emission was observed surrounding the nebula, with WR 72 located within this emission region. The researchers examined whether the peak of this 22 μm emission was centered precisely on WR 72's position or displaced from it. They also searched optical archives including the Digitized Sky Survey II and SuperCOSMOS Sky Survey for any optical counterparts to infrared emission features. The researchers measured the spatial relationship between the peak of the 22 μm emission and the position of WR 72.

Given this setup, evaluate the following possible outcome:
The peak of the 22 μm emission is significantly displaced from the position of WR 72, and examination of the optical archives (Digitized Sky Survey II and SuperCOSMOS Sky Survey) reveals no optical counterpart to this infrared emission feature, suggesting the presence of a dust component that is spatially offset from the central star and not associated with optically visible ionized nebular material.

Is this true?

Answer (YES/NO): NO